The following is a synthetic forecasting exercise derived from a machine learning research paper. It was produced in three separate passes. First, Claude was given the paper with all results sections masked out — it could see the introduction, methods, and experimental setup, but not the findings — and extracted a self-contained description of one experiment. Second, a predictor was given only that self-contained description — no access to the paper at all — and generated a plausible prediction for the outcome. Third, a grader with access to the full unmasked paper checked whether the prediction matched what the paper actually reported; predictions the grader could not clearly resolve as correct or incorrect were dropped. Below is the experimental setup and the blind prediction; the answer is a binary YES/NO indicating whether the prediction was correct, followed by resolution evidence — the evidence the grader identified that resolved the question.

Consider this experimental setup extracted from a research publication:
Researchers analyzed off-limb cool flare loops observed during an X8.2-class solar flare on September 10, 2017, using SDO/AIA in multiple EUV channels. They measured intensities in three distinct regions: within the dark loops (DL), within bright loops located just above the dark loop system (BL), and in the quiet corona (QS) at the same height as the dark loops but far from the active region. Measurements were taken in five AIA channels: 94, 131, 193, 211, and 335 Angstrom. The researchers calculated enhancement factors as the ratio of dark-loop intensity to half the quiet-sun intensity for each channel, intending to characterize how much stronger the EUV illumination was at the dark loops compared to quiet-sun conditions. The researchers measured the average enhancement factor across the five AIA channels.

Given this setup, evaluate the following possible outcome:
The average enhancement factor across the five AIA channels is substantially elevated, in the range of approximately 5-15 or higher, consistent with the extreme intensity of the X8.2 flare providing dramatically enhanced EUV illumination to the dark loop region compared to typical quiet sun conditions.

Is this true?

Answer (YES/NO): YES